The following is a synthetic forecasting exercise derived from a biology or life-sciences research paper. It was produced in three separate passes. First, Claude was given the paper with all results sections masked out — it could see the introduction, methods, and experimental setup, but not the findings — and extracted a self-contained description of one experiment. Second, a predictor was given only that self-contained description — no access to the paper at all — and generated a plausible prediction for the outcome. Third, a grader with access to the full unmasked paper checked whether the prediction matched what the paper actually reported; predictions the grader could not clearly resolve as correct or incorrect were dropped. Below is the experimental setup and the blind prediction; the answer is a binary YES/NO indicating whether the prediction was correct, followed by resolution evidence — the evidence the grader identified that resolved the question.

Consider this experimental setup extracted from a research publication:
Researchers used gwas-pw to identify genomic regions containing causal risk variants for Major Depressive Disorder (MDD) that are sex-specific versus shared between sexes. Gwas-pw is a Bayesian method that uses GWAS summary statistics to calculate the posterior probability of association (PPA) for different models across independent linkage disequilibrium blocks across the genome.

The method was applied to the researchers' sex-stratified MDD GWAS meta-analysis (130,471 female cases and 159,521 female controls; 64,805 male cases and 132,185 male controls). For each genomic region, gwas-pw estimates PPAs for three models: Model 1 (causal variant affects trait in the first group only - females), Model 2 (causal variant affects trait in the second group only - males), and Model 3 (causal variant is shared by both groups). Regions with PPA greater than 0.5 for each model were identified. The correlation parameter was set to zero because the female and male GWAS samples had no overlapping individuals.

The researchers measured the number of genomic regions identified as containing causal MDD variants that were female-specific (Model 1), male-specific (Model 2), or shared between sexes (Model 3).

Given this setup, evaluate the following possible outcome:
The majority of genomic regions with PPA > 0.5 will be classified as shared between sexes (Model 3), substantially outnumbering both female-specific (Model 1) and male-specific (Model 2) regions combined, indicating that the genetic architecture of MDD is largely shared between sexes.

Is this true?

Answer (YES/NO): YES